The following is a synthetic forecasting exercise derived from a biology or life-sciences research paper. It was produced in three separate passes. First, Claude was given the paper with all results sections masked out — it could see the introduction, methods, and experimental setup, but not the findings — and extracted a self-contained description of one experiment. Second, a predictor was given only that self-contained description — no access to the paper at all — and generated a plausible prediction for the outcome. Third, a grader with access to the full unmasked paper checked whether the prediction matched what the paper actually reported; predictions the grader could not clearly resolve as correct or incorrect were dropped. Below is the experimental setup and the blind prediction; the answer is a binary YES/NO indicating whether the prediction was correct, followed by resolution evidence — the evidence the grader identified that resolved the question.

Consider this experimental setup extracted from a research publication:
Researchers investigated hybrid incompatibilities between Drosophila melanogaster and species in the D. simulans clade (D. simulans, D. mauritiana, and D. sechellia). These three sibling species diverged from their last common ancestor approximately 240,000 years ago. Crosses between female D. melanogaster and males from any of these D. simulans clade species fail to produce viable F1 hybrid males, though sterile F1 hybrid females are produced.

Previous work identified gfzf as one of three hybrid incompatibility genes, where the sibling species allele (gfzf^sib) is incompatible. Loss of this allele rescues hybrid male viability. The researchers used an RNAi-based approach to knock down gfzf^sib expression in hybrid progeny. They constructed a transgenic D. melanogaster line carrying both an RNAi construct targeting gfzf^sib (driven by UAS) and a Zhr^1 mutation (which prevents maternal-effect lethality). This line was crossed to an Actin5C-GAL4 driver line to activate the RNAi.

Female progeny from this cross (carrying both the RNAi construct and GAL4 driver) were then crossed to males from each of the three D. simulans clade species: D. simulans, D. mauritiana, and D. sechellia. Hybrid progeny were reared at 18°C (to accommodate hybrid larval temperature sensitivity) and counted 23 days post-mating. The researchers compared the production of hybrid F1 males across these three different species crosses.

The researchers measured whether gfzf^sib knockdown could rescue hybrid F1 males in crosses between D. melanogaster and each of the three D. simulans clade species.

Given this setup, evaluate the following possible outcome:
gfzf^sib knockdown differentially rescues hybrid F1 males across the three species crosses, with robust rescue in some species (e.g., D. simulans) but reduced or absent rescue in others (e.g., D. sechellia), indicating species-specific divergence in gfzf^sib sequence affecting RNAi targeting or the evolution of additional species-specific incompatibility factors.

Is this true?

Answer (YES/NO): YES